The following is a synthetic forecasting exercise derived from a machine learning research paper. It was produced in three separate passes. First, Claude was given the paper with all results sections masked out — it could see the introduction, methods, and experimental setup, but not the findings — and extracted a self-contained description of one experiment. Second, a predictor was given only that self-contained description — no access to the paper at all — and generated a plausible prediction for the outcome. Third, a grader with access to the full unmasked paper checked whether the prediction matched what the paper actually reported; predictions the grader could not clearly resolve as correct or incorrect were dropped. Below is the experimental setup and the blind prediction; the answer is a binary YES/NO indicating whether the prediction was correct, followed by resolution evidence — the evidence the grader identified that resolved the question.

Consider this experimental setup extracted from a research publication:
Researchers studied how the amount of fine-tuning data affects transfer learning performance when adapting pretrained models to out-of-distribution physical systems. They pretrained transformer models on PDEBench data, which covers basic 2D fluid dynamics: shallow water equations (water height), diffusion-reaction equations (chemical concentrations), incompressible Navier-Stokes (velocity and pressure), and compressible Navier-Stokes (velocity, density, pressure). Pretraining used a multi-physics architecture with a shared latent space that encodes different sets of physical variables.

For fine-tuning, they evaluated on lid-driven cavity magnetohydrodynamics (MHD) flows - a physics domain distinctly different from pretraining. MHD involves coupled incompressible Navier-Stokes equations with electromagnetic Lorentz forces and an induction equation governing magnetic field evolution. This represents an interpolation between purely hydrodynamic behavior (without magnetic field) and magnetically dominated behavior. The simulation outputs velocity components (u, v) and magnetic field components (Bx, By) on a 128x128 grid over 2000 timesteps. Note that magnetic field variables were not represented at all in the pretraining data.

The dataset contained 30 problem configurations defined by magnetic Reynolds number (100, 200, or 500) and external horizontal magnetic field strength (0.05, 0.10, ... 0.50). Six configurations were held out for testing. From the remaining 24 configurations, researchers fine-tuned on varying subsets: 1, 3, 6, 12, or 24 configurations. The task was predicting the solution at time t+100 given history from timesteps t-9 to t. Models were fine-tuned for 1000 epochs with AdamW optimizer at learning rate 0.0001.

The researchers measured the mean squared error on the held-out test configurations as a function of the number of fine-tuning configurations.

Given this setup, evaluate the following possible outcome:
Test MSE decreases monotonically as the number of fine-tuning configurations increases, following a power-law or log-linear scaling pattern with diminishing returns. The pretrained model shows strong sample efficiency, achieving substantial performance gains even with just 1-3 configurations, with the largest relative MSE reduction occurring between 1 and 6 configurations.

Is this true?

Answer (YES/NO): NO